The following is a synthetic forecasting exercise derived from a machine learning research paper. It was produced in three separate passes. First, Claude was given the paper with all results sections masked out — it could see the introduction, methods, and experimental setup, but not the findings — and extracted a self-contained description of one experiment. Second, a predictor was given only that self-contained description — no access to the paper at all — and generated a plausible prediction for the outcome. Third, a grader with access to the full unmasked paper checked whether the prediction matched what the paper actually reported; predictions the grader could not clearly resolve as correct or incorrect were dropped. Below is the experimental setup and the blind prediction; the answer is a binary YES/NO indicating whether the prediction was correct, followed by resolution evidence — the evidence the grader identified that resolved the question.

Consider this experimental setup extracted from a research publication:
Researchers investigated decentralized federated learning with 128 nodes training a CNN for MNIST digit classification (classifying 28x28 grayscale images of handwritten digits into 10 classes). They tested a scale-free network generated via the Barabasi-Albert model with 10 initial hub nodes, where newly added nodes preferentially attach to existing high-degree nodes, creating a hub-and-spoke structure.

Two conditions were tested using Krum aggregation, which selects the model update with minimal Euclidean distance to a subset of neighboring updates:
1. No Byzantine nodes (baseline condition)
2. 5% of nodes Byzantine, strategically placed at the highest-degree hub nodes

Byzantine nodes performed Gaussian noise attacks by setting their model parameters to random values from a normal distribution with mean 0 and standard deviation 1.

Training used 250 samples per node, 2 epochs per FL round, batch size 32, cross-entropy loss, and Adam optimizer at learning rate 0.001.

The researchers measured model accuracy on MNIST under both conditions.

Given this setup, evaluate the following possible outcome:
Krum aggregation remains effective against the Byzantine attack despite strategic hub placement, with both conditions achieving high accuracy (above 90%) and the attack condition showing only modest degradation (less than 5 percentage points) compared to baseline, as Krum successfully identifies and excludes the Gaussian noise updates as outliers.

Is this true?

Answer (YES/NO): YES